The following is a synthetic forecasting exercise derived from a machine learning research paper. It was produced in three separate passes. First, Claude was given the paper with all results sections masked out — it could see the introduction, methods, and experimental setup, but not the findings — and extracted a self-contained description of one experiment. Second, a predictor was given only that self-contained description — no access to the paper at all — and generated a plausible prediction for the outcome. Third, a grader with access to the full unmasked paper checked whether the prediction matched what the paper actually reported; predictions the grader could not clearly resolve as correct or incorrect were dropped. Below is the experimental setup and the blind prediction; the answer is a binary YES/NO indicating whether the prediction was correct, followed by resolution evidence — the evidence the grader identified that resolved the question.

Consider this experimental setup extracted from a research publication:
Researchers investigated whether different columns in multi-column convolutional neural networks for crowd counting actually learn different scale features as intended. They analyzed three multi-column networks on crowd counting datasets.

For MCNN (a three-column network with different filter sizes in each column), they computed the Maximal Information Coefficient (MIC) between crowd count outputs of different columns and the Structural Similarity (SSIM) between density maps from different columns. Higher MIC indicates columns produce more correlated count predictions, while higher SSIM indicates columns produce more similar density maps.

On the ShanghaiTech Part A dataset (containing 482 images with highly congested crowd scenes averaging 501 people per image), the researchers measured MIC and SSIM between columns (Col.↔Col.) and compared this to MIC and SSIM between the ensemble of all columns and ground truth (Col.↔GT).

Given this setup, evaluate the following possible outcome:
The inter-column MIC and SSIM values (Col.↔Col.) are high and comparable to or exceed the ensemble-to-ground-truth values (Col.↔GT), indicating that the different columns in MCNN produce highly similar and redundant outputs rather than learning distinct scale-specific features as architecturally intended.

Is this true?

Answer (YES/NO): YES